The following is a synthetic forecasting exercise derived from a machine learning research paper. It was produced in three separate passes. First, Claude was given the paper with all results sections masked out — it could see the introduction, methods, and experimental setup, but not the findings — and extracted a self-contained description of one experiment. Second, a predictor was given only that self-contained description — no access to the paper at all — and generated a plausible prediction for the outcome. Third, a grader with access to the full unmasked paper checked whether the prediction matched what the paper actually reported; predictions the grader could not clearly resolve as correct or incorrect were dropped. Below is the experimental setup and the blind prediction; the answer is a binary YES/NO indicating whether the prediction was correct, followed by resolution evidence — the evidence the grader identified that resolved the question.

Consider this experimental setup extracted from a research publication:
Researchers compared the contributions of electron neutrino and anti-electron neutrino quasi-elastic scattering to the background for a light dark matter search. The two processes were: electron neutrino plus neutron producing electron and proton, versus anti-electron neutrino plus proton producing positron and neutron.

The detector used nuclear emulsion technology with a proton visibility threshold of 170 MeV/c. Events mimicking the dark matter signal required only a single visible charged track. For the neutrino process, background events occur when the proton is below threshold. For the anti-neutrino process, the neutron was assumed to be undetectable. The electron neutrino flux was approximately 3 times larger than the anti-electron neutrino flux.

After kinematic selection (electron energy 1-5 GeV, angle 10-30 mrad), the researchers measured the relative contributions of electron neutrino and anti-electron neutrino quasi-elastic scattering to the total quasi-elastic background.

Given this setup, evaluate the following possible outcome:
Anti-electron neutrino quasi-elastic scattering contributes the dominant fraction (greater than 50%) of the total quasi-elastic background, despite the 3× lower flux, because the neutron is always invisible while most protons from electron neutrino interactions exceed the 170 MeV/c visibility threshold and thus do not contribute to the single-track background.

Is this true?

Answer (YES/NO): NO